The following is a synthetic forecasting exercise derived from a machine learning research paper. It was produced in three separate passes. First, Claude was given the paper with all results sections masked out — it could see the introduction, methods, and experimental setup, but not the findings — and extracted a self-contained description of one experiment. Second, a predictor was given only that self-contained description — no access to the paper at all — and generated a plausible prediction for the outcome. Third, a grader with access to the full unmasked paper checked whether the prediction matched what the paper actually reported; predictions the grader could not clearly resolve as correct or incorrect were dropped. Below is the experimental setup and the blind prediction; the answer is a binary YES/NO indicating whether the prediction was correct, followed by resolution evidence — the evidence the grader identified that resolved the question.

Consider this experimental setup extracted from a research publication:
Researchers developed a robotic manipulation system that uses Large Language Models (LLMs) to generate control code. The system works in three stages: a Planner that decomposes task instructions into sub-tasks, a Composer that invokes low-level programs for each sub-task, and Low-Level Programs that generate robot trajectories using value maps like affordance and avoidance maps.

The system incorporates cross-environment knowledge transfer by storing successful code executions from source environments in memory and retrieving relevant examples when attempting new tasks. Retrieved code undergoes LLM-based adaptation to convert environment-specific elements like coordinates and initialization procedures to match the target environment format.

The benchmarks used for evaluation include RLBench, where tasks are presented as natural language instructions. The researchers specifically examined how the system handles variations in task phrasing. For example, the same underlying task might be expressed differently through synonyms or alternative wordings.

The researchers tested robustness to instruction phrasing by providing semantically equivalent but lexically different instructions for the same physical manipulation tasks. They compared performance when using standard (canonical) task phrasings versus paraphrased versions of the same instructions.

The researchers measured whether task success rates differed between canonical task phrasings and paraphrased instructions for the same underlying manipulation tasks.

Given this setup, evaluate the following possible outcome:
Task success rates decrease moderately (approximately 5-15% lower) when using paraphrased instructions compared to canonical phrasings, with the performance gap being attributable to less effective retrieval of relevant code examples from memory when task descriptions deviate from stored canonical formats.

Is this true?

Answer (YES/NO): NO